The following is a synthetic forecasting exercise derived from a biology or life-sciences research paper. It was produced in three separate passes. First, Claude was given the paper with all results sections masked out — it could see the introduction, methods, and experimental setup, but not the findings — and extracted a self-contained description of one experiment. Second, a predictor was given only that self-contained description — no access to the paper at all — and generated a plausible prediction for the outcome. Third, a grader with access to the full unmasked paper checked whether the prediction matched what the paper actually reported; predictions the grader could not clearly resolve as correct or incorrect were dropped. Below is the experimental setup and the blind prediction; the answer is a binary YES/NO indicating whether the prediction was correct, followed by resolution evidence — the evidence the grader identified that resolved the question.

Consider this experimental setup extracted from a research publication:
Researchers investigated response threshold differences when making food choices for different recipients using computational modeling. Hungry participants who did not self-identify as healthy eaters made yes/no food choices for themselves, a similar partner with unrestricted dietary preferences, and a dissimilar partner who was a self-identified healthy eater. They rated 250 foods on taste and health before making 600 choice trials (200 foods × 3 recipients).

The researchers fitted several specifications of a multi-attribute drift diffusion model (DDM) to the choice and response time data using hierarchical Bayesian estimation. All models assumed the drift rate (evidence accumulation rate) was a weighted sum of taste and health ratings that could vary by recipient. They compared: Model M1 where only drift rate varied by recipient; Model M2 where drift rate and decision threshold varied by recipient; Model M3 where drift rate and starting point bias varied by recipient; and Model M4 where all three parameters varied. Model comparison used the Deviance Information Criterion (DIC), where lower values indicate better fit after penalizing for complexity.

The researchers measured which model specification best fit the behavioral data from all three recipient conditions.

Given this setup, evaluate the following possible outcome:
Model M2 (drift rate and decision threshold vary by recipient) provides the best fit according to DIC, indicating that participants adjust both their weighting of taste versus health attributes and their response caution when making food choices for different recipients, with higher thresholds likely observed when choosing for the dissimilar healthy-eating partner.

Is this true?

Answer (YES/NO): NO